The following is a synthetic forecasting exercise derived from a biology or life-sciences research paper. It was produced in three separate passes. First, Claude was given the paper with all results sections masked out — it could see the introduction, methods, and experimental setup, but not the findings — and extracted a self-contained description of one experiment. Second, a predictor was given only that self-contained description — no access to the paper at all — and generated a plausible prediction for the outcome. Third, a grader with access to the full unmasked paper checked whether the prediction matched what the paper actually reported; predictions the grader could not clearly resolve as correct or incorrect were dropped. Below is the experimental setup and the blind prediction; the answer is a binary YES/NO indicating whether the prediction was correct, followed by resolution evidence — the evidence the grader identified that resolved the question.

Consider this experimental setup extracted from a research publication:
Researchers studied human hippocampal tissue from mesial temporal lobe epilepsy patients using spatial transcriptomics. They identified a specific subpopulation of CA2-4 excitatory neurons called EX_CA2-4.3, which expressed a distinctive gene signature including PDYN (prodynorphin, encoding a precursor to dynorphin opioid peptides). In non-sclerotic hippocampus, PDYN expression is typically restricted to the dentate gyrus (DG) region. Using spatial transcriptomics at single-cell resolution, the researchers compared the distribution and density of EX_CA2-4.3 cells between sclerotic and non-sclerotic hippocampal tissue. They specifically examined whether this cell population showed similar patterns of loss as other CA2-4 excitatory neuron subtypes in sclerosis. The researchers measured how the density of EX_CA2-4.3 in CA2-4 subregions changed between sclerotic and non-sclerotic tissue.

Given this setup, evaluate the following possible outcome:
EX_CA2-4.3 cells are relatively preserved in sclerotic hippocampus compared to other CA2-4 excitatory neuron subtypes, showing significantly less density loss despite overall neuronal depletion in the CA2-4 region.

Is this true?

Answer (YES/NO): YES